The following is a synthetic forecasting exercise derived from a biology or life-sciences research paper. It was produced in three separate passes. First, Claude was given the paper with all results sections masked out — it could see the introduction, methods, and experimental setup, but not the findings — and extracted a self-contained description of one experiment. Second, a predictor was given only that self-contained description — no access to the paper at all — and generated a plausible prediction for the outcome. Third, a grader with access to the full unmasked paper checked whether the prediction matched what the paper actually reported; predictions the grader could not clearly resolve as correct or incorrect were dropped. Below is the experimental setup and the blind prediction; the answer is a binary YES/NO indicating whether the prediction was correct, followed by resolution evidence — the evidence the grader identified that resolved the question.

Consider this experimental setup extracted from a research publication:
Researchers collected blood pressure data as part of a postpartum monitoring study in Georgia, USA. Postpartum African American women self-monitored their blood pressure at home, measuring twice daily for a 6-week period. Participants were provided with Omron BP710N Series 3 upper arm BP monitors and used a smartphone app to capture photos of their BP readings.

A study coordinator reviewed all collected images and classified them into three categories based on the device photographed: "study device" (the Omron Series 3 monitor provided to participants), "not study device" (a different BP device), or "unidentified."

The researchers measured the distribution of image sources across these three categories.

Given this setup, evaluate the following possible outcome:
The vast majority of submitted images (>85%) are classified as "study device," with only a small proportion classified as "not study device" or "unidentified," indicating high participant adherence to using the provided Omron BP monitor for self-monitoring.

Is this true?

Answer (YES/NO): YES